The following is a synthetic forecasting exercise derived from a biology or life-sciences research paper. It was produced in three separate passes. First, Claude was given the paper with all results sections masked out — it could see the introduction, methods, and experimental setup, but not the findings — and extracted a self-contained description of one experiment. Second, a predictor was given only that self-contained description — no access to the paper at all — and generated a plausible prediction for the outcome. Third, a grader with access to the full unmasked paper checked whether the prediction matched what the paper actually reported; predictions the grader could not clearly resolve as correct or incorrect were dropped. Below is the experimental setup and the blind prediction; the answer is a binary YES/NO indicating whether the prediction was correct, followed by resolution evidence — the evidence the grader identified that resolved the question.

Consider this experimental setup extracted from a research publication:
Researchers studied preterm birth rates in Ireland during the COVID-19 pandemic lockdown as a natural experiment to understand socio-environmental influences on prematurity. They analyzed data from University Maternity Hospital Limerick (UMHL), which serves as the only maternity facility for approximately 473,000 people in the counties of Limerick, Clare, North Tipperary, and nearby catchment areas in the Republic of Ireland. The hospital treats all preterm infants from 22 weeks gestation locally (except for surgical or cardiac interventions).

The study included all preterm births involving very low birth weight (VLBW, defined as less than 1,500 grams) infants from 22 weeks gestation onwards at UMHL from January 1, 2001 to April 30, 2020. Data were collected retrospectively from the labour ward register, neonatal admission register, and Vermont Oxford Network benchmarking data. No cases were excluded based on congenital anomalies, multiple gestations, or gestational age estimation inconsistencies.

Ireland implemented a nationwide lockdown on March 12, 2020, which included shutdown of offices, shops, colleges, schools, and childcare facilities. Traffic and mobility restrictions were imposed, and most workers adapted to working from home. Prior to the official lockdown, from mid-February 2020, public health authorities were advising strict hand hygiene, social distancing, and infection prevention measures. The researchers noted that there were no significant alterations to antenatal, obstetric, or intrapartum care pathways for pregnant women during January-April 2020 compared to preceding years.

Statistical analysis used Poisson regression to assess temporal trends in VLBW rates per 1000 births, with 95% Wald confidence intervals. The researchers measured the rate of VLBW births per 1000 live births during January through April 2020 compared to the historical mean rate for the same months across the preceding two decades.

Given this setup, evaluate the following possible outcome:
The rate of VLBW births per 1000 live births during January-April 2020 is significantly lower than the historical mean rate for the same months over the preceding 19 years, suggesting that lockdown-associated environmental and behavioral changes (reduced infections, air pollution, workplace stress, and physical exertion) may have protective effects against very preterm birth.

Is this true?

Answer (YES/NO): YES